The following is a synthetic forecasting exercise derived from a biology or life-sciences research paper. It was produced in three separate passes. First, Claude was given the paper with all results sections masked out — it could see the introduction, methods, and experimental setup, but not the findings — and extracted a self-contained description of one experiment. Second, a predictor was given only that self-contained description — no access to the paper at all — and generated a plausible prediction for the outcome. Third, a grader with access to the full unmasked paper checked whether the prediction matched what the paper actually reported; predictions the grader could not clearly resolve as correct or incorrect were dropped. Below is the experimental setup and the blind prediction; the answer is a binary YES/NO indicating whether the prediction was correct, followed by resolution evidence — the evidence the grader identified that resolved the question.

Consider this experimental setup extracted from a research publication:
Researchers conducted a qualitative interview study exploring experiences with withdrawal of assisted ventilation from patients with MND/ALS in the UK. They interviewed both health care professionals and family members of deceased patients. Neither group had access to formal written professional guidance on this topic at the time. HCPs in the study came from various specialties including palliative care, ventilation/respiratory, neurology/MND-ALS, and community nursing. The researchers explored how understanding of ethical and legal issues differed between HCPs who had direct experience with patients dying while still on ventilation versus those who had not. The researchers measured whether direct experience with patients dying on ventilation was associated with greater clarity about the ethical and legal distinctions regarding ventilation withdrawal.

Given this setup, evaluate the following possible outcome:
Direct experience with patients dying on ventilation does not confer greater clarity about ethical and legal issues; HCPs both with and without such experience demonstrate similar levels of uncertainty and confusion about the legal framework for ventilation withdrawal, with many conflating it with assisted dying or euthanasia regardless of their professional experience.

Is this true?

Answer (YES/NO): NO